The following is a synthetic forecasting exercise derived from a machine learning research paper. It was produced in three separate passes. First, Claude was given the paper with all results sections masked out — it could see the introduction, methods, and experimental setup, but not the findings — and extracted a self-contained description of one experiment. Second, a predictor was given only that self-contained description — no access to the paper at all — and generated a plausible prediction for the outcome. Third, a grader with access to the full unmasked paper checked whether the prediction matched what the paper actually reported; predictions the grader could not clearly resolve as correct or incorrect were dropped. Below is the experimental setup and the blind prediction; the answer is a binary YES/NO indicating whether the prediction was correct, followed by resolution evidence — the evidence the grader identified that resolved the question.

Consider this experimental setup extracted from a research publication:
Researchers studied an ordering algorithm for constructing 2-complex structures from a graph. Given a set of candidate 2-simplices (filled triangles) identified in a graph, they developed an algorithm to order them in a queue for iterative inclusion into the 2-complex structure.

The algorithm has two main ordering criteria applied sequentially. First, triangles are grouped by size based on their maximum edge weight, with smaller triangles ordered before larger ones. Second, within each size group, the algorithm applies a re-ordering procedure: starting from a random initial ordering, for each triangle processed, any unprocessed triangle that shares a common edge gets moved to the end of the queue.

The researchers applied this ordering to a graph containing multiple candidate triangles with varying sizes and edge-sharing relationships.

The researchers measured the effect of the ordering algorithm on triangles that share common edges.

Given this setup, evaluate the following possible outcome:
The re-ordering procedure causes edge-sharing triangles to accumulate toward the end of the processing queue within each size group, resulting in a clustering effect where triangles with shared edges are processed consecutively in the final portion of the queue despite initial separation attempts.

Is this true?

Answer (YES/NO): NO